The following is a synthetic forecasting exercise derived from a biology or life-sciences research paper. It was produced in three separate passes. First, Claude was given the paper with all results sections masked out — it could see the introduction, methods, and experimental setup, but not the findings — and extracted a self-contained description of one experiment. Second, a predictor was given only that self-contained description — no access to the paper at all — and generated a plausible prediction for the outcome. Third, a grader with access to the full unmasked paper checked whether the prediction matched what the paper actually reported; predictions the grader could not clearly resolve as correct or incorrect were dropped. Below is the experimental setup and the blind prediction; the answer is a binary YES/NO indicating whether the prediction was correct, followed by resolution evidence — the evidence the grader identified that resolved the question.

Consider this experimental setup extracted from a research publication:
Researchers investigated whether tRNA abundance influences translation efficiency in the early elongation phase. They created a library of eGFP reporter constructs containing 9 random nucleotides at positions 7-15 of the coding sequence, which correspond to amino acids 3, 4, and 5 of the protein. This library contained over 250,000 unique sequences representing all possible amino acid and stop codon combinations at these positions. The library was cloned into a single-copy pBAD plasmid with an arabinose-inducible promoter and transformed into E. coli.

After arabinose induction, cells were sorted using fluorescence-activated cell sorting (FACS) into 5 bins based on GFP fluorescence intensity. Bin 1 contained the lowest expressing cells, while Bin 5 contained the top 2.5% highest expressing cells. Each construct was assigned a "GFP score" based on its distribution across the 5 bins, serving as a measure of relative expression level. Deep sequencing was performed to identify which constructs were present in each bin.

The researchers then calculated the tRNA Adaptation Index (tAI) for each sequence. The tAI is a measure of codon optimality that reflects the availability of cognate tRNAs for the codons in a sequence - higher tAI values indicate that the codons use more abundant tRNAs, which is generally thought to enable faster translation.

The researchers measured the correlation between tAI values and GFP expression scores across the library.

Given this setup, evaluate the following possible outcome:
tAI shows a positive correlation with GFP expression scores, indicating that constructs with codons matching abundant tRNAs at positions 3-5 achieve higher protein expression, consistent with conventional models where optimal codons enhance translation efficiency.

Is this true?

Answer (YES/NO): NO